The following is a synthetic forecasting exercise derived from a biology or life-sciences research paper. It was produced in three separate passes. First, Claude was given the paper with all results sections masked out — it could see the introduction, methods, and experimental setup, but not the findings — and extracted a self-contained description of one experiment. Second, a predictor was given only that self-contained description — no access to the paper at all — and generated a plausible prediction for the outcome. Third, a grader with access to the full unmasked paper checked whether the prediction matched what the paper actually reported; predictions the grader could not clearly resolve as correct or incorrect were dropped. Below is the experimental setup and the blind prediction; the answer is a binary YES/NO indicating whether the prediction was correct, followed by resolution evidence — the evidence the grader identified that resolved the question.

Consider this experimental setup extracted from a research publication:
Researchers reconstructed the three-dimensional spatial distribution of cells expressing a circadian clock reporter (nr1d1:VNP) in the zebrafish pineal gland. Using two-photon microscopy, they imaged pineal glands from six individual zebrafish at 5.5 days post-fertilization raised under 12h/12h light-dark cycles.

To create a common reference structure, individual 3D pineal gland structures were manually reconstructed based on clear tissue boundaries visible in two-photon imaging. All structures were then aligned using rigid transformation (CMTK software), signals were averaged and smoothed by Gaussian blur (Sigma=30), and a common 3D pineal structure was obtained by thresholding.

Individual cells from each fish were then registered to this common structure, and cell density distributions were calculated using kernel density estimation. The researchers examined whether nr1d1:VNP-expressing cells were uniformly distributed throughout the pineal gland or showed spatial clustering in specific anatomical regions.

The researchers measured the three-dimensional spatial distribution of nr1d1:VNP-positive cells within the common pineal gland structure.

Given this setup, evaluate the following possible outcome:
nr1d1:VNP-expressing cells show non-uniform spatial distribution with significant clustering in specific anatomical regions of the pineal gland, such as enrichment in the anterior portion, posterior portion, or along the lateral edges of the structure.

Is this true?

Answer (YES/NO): NO